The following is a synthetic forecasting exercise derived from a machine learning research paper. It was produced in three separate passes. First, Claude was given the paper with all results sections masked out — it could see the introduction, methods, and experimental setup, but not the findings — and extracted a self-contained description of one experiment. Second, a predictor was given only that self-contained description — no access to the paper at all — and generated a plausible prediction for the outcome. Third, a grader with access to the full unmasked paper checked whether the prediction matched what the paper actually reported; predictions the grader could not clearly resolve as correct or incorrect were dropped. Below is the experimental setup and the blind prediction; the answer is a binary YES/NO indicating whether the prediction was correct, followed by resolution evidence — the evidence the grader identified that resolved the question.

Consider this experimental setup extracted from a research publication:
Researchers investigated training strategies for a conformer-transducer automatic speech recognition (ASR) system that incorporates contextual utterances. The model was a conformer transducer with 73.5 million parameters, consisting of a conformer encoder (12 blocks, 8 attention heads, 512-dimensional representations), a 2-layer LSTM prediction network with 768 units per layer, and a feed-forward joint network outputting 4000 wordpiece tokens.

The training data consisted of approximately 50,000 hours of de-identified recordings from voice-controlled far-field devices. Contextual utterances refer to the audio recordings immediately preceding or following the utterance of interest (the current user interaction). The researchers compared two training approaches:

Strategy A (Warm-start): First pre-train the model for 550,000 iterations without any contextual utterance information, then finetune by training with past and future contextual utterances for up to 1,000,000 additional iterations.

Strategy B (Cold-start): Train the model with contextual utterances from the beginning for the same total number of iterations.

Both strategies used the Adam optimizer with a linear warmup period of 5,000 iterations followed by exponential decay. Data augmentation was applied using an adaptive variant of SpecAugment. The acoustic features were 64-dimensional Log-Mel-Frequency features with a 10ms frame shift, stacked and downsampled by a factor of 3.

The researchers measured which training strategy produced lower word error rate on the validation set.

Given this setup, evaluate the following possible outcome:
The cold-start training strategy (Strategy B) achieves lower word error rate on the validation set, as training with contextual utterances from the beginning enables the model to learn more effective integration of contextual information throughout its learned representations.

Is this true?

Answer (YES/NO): NO